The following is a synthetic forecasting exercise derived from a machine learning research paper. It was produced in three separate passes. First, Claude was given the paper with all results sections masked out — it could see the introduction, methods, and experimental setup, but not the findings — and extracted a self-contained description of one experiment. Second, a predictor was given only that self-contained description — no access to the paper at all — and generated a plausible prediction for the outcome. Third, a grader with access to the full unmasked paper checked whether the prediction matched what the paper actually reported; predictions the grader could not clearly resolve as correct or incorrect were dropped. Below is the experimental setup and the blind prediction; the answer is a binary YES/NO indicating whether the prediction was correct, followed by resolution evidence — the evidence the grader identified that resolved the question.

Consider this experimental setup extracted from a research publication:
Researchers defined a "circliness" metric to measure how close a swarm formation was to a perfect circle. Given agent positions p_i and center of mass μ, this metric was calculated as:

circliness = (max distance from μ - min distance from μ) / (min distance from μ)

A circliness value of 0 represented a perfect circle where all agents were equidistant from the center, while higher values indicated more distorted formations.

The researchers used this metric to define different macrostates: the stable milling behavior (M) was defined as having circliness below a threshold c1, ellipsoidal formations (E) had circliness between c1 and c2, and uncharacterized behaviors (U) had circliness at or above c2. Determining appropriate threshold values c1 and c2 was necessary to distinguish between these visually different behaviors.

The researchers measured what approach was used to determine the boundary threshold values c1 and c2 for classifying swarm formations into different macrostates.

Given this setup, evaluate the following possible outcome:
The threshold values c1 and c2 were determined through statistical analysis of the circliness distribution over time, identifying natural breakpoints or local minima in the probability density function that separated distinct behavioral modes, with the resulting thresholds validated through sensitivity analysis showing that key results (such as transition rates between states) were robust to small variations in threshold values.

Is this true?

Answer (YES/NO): NO